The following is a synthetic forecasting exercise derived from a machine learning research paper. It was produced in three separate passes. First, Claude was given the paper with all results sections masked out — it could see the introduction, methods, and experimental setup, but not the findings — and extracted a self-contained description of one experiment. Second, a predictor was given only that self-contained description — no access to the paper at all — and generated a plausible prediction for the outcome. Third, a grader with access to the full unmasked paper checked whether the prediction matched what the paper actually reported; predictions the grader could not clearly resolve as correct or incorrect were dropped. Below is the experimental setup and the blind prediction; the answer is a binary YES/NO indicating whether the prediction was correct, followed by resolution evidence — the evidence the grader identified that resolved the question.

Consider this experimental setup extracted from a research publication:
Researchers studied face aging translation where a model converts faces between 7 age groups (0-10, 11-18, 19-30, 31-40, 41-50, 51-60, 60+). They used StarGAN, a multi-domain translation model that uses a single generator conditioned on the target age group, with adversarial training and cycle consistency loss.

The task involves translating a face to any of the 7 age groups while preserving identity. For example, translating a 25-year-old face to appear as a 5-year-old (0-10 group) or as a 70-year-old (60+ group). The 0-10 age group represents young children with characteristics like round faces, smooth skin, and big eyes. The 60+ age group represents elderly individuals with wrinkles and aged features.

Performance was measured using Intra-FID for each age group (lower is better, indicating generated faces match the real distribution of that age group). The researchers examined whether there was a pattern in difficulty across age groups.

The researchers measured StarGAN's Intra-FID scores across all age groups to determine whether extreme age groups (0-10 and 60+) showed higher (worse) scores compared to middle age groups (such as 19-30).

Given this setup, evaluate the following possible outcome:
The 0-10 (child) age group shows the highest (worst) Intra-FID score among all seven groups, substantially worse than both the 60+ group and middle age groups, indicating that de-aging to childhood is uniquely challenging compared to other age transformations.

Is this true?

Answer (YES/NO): YES